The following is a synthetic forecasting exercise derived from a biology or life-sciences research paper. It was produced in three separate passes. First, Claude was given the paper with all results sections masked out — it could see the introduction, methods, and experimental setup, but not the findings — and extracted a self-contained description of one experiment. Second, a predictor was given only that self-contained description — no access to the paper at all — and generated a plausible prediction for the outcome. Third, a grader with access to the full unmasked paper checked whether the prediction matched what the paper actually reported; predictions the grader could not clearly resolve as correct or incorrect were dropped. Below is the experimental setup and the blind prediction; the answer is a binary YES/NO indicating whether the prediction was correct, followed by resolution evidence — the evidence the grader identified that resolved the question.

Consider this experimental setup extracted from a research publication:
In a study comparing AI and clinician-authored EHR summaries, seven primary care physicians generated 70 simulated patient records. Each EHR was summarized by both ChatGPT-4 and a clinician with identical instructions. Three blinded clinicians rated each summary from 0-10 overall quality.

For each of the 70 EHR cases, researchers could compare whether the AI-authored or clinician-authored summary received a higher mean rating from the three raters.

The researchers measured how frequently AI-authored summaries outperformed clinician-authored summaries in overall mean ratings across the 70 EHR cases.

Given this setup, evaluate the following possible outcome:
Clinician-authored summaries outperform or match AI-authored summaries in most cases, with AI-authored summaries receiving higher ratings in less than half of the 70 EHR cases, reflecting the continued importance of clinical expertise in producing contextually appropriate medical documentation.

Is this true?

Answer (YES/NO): YES